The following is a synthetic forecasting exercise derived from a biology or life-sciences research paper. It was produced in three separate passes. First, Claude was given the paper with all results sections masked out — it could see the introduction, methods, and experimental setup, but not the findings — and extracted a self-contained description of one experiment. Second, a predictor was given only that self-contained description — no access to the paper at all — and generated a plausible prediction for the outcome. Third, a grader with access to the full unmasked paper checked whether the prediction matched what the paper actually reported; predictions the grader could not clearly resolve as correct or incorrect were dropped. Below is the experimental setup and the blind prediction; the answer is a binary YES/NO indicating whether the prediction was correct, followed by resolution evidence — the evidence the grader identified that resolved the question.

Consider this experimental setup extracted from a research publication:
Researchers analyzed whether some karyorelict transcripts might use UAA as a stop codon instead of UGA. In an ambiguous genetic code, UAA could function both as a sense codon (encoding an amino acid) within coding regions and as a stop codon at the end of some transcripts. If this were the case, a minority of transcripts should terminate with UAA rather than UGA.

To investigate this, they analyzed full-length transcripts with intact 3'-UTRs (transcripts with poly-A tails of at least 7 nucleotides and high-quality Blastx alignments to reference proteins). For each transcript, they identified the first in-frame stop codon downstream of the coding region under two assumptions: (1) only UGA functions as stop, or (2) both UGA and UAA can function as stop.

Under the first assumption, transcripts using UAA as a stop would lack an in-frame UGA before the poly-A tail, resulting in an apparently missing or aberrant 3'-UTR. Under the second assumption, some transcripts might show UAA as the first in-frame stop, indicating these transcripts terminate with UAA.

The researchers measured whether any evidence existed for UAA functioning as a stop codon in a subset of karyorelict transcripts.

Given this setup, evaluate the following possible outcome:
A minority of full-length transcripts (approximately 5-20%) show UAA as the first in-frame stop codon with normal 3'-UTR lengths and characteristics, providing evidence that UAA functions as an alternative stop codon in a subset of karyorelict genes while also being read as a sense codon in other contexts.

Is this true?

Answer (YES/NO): NO